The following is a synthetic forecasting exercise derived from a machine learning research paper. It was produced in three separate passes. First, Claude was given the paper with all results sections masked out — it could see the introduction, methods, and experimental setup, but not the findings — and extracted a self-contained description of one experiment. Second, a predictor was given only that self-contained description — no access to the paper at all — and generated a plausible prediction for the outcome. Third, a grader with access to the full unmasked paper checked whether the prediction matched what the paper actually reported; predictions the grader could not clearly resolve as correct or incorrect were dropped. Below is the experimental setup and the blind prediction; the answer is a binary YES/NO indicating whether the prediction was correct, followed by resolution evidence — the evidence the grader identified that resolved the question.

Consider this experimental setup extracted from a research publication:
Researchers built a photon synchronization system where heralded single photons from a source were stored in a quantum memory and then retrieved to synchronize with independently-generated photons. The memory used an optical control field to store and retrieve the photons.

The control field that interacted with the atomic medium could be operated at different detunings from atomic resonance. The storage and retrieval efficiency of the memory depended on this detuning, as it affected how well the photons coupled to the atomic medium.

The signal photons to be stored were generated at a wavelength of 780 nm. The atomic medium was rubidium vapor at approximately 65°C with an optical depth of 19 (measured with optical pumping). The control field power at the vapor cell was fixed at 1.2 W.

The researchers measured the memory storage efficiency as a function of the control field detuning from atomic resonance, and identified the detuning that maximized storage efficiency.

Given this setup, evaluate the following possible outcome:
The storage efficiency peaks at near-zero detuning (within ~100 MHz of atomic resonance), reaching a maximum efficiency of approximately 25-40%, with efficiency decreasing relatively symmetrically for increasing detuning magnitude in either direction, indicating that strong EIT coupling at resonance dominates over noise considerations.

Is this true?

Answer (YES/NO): YES